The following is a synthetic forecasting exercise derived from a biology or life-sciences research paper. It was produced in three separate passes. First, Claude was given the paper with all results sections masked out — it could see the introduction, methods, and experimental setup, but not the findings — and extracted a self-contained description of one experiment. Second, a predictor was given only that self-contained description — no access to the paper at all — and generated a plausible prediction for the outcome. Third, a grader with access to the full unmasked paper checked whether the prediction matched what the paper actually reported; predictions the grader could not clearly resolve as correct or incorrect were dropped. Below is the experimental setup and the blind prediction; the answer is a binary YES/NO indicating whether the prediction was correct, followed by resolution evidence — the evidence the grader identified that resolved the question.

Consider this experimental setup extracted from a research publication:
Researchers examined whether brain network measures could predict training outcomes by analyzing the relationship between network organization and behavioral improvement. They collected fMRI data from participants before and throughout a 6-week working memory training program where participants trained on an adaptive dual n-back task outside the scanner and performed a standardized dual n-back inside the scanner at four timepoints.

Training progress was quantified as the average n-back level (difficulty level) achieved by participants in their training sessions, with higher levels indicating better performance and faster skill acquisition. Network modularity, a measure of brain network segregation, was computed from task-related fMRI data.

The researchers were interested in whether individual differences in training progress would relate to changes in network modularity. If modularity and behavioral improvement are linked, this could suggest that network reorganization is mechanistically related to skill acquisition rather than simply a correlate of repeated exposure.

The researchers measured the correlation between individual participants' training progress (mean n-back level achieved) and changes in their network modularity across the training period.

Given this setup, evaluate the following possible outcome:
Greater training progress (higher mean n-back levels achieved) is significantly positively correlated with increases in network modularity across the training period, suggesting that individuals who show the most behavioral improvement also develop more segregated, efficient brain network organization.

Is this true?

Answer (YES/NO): NO